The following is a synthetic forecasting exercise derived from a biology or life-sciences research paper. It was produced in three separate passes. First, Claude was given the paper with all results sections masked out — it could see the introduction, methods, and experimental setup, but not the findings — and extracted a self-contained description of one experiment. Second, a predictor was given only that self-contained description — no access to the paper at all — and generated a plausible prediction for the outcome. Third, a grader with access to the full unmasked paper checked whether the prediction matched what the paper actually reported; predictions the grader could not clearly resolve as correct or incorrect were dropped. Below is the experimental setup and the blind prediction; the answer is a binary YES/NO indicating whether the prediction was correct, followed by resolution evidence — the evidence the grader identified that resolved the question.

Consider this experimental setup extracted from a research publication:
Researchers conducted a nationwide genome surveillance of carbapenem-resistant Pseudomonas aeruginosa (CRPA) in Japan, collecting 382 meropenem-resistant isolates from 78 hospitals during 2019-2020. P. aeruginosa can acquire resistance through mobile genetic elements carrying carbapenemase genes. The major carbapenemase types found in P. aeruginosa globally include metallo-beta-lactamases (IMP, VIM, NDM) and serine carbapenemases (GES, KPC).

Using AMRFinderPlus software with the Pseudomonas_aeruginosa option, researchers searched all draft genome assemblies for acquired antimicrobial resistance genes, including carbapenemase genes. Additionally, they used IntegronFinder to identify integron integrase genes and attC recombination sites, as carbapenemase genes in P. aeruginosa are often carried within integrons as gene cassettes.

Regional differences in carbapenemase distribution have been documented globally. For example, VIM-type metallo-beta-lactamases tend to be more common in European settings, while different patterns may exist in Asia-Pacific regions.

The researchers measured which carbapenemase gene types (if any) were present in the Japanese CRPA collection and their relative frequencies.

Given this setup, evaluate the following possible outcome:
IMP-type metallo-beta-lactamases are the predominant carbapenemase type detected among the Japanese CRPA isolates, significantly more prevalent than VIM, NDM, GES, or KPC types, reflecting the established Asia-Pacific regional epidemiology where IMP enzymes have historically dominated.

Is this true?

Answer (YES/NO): YES